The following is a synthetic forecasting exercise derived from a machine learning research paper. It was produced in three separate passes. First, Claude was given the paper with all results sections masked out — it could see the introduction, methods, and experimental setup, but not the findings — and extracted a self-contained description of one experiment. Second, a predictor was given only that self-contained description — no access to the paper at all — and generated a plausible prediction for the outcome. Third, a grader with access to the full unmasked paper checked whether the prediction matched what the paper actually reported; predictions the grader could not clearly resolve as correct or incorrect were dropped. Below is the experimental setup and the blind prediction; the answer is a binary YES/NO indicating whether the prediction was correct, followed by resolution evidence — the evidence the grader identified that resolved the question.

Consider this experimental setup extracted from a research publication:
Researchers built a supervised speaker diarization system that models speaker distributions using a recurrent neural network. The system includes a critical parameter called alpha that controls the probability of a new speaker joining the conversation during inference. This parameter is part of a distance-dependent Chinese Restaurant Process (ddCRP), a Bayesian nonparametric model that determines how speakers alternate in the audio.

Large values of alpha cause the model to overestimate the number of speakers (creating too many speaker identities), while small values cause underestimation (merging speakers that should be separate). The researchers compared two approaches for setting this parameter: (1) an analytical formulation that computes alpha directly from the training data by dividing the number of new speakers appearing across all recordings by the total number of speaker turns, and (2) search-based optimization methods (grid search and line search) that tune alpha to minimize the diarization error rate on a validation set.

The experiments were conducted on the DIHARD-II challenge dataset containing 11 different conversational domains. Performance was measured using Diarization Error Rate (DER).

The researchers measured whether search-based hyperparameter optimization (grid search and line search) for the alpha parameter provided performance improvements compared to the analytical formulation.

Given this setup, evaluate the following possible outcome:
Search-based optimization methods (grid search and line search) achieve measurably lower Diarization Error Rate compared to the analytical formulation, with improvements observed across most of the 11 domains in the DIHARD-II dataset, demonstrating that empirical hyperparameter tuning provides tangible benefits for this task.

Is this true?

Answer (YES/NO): NO